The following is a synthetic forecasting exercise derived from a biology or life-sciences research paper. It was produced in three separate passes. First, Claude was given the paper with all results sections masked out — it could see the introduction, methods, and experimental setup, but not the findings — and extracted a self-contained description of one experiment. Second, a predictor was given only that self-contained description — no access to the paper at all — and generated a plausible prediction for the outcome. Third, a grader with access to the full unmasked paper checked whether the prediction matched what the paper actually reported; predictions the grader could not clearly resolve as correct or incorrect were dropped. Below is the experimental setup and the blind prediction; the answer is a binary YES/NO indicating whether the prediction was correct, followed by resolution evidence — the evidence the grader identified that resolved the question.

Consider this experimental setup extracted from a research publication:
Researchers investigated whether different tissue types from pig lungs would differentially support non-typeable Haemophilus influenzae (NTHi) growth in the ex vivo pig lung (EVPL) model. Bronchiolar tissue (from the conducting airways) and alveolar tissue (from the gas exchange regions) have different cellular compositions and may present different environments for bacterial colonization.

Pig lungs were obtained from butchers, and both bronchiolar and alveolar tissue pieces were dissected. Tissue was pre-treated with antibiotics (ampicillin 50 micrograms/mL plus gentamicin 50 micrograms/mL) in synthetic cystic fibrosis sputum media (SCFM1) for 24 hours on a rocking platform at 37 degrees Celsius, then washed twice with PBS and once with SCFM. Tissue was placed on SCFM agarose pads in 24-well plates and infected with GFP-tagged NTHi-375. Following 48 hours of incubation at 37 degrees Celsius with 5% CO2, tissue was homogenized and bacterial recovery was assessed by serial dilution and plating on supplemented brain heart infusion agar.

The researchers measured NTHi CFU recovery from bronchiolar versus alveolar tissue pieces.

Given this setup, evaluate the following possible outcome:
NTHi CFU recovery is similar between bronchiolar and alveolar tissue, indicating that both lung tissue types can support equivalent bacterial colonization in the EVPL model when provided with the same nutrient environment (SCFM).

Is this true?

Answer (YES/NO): NO